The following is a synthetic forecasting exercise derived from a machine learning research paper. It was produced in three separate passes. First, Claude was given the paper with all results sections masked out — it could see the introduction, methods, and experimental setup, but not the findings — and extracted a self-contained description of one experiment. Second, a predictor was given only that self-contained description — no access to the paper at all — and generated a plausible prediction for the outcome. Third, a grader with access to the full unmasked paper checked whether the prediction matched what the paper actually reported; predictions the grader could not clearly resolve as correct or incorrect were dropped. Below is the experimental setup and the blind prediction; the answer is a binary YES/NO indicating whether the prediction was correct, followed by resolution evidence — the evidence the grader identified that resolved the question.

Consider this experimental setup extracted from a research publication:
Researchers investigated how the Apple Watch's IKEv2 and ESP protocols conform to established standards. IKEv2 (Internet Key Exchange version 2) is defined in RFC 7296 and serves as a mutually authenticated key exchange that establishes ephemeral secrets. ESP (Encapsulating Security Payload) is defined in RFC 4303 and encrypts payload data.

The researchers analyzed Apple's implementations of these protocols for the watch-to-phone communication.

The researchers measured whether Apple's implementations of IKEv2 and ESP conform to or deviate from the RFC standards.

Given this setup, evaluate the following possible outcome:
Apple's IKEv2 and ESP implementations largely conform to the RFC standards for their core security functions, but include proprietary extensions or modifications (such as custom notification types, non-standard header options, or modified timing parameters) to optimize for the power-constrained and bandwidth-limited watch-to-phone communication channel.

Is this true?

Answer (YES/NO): NO